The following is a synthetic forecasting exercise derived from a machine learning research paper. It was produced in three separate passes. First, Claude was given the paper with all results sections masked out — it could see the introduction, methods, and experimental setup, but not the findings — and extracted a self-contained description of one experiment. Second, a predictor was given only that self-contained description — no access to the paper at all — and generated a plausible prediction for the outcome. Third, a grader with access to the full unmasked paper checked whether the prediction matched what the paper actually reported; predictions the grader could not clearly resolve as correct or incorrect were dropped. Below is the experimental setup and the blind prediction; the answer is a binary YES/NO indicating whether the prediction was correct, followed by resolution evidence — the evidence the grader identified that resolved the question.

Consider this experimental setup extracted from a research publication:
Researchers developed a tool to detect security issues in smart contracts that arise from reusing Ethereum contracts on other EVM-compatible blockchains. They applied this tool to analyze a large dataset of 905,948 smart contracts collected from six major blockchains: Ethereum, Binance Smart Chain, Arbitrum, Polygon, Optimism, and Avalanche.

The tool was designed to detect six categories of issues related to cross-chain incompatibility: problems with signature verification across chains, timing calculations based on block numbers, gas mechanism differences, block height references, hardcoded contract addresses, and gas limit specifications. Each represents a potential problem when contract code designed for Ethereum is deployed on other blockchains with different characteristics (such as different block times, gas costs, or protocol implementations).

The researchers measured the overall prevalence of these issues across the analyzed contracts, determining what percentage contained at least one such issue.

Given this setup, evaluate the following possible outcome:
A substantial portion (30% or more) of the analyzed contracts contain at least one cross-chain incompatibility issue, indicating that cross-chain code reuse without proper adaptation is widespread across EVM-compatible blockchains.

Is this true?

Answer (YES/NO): NO